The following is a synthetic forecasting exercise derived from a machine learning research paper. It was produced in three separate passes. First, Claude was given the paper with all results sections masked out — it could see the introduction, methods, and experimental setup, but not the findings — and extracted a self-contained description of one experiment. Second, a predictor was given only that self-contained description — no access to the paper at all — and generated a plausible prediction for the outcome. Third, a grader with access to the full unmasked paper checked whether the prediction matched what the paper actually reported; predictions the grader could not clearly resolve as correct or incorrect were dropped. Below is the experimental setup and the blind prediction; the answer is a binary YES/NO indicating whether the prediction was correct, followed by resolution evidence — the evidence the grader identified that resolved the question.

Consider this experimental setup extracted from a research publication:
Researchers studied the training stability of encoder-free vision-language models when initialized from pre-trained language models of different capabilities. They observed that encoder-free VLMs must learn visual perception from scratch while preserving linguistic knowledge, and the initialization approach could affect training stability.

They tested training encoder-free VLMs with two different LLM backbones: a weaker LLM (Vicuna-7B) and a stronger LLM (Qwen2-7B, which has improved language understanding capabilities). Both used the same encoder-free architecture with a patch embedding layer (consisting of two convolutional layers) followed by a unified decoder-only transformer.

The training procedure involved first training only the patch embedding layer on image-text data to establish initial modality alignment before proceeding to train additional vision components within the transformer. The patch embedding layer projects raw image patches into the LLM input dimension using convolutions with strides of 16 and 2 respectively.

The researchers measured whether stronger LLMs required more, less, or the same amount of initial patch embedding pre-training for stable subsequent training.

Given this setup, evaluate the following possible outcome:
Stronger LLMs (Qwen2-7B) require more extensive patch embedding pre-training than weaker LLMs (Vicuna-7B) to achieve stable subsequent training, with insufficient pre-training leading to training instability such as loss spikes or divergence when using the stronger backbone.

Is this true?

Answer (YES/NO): YES